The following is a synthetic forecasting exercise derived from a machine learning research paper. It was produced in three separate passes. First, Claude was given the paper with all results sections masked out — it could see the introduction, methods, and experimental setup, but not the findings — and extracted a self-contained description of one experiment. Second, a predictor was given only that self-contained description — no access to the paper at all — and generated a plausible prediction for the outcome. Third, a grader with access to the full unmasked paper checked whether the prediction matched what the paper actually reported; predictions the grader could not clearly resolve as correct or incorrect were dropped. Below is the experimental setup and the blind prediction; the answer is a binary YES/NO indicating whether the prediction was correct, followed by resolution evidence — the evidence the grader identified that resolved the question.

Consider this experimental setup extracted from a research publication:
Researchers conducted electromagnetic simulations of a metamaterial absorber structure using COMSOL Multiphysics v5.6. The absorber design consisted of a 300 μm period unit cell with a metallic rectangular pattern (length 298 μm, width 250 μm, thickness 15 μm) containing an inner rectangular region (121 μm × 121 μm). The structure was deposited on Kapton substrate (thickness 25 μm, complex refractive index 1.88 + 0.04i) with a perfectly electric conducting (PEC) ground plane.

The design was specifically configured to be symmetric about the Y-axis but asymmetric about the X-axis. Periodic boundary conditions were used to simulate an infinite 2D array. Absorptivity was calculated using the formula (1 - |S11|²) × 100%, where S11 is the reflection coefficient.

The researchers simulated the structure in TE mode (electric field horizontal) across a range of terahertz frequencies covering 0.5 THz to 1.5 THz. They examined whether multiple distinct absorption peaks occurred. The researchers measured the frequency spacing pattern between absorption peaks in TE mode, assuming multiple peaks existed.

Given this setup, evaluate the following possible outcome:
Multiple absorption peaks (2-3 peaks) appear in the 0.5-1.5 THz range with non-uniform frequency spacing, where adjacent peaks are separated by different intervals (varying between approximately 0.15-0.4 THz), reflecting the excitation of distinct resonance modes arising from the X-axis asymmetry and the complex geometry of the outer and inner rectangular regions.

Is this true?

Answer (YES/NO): NO